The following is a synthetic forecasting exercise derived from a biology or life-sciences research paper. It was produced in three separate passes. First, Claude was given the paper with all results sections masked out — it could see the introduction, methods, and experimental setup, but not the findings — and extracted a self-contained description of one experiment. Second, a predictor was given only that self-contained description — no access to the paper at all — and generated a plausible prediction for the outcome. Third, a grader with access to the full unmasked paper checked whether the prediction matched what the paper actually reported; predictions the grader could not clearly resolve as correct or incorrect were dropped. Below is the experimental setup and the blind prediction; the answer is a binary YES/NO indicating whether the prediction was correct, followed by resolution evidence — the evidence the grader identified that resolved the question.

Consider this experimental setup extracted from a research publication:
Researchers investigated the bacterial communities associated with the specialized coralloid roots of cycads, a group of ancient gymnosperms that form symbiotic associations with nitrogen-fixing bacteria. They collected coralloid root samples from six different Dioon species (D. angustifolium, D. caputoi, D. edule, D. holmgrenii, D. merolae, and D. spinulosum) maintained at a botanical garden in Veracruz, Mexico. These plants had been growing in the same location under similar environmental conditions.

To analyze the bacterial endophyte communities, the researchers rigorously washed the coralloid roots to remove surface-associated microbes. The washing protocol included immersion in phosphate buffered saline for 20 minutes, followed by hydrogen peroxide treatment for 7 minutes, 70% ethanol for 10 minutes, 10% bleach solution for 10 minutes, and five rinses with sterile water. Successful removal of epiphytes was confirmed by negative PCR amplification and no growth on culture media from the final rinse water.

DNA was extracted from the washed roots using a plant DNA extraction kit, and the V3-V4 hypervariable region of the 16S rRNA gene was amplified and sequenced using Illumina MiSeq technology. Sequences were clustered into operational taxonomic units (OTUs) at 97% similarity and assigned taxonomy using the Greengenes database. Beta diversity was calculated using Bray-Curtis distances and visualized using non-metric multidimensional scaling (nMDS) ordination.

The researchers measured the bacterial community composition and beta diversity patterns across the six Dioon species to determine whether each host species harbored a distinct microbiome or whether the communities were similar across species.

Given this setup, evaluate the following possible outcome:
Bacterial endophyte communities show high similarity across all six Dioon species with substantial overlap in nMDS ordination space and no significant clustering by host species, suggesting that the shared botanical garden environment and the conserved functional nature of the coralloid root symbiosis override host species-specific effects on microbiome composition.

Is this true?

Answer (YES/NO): NO